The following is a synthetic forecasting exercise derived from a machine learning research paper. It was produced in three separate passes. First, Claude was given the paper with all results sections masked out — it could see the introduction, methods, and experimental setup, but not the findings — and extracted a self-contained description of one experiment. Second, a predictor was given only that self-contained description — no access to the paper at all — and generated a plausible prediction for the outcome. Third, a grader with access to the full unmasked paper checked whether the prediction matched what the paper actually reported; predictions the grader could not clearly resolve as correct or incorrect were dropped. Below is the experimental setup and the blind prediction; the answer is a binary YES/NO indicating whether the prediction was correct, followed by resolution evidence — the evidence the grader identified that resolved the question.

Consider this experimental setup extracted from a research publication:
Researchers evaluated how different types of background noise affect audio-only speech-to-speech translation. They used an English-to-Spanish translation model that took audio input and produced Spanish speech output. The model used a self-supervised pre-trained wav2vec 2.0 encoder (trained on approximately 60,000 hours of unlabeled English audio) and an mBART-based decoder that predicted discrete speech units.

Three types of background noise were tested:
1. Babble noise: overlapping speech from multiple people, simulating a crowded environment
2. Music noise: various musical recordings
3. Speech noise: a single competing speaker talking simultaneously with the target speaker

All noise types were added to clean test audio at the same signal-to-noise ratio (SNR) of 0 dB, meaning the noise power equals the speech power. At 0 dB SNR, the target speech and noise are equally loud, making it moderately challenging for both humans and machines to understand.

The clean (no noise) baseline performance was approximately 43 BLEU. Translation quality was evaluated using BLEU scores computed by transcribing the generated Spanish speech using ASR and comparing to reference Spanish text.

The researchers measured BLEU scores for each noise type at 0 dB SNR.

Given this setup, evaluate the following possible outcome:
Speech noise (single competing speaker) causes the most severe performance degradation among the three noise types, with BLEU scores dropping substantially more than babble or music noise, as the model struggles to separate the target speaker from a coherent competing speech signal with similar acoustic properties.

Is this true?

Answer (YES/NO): NO